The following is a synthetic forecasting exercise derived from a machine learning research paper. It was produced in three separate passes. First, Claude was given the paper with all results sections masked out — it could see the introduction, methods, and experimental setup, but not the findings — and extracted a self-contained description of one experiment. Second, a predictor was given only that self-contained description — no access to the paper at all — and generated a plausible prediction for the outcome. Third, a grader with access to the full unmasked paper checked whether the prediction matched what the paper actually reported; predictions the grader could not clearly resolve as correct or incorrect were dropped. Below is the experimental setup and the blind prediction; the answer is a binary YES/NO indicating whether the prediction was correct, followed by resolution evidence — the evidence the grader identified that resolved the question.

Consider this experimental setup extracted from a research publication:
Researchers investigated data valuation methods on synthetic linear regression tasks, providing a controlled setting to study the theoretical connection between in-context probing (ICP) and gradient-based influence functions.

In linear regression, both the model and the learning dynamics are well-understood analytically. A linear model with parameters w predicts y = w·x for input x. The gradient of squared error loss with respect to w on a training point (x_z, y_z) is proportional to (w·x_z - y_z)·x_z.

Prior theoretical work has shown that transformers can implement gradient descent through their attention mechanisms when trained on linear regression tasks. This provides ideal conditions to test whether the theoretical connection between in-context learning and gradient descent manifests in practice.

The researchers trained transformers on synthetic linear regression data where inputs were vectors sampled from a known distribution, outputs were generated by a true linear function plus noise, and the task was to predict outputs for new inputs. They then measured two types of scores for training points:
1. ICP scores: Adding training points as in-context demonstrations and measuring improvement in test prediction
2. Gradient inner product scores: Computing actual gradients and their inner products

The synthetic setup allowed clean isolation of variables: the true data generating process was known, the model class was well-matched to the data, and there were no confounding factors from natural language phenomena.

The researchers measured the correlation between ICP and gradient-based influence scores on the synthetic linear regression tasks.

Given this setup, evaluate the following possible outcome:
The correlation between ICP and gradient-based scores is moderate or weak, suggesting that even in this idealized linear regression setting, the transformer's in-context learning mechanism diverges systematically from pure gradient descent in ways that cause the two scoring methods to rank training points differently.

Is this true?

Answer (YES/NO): NO